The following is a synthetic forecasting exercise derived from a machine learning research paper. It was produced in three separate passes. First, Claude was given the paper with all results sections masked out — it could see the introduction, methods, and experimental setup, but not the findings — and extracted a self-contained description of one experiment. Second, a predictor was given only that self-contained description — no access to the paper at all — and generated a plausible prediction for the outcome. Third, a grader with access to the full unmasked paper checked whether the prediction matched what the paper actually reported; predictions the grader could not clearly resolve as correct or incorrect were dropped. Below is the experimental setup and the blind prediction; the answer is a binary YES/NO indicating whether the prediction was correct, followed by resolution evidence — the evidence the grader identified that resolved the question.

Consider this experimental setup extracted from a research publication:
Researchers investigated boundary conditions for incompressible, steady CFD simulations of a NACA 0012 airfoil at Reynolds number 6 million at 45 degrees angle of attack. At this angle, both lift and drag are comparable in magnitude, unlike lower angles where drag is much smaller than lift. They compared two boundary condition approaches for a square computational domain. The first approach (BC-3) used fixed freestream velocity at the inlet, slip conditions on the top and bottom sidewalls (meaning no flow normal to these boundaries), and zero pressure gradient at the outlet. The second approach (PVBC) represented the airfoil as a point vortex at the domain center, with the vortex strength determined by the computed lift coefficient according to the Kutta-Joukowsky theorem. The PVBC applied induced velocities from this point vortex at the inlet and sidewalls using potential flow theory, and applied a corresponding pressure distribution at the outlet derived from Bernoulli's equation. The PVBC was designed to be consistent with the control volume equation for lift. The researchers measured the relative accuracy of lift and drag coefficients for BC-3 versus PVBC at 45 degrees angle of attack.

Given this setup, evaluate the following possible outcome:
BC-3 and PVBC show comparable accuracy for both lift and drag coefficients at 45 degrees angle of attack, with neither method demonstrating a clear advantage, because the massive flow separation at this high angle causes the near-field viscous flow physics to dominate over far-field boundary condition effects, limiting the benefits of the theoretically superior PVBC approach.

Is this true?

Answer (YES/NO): NO